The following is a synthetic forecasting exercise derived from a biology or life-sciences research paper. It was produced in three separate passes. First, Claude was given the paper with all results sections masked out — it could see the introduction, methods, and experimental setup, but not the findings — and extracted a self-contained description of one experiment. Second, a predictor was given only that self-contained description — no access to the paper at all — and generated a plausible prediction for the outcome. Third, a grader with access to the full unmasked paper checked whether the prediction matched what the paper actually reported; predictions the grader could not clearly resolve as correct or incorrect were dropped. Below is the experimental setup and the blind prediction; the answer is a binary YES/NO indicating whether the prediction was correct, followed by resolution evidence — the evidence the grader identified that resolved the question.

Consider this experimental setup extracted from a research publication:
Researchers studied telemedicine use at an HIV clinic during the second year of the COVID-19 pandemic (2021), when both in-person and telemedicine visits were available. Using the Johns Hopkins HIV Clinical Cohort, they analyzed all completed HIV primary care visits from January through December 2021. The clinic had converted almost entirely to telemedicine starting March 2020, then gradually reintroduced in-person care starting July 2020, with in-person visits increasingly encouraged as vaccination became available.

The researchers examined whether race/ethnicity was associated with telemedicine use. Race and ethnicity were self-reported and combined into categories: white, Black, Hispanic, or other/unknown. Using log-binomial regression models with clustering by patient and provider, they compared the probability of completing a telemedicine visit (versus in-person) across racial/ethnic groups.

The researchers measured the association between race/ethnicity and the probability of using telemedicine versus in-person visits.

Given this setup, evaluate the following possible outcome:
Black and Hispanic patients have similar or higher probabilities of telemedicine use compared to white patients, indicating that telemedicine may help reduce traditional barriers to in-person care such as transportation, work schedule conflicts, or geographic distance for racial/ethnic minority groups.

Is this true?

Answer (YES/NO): NO